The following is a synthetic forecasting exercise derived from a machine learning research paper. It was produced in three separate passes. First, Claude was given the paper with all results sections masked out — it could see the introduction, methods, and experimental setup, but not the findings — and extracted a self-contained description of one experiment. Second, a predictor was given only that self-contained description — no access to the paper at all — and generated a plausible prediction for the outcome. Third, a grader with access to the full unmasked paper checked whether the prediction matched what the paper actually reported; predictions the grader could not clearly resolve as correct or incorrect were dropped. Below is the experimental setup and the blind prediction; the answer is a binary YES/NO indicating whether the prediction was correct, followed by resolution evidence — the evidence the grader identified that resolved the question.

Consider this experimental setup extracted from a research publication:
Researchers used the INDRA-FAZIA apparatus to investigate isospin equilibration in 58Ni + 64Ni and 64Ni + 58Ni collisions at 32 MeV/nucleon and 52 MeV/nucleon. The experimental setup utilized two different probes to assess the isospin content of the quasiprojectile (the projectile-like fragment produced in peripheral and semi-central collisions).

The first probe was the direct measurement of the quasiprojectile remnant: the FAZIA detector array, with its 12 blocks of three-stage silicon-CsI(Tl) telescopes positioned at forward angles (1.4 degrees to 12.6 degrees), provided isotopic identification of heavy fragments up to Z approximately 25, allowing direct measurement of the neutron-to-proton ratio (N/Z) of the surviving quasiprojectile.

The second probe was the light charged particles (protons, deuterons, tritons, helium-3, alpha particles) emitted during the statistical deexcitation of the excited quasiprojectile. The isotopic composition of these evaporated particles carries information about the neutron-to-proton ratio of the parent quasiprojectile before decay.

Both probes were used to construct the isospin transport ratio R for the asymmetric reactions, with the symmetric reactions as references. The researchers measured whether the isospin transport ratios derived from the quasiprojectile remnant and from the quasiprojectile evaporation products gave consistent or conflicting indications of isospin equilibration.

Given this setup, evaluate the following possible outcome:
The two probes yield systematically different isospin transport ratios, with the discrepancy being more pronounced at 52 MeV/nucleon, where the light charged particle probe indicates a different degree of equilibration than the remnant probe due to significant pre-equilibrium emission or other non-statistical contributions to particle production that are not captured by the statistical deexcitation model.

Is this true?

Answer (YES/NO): NO